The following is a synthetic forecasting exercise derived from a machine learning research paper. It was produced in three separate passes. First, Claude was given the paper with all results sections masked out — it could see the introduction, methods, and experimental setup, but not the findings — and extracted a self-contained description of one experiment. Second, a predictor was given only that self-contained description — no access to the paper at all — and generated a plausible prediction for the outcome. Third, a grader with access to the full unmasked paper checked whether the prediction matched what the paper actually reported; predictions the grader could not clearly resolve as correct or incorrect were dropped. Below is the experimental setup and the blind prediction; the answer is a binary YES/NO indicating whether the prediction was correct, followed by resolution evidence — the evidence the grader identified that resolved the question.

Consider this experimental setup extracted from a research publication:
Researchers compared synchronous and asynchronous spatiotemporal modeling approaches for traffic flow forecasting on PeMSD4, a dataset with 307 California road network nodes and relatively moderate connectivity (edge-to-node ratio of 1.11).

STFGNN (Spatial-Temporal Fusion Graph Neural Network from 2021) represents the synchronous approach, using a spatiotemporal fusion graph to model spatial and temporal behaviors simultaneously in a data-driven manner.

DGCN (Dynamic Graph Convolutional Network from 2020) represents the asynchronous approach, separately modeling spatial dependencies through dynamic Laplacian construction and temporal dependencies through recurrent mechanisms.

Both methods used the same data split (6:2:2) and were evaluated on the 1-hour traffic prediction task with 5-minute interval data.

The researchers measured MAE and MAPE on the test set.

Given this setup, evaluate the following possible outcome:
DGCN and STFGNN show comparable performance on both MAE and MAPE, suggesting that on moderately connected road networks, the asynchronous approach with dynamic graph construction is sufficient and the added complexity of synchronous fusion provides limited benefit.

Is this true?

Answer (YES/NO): NO